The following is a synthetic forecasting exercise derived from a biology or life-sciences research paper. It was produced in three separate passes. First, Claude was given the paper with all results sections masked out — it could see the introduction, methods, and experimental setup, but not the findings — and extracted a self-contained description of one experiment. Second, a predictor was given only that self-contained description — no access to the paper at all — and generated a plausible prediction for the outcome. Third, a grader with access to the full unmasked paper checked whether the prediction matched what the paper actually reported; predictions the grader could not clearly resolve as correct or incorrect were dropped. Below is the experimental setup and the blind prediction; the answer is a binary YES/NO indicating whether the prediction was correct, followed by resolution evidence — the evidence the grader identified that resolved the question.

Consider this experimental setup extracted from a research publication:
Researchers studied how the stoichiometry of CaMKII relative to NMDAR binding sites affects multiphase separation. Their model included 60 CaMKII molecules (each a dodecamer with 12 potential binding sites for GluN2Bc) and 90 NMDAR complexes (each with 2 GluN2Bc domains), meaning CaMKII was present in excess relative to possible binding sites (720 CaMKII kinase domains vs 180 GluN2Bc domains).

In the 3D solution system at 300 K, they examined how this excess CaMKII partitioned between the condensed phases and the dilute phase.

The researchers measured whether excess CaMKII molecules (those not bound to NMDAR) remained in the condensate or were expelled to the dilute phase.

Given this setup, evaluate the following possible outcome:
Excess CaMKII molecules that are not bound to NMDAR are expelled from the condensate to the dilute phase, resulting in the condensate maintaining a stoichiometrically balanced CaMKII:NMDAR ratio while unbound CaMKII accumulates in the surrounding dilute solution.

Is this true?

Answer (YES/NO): NO